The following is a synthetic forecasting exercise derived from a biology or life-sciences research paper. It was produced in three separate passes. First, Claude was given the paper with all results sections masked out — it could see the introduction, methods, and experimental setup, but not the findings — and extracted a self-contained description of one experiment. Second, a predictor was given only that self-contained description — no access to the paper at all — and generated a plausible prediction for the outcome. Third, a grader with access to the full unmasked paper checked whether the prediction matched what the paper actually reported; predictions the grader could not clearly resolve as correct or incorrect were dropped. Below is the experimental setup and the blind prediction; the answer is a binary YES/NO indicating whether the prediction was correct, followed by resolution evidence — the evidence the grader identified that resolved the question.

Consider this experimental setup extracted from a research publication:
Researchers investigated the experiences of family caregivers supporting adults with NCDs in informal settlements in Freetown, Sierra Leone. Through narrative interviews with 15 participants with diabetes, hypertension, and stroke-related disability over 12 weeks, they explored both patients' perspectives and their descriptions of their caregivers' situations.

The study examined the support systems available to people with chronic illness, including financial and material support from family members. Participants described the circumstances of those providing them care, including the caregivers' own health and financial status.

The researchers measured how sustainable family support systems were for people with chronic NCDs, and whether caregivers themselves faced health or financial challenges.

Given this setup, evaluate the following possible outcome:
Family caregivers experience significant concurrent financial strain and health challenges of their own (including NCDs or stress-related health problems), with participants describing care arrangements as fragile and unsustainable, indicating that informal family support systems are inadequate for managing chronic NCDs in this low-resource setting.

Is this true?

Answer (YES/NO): YES